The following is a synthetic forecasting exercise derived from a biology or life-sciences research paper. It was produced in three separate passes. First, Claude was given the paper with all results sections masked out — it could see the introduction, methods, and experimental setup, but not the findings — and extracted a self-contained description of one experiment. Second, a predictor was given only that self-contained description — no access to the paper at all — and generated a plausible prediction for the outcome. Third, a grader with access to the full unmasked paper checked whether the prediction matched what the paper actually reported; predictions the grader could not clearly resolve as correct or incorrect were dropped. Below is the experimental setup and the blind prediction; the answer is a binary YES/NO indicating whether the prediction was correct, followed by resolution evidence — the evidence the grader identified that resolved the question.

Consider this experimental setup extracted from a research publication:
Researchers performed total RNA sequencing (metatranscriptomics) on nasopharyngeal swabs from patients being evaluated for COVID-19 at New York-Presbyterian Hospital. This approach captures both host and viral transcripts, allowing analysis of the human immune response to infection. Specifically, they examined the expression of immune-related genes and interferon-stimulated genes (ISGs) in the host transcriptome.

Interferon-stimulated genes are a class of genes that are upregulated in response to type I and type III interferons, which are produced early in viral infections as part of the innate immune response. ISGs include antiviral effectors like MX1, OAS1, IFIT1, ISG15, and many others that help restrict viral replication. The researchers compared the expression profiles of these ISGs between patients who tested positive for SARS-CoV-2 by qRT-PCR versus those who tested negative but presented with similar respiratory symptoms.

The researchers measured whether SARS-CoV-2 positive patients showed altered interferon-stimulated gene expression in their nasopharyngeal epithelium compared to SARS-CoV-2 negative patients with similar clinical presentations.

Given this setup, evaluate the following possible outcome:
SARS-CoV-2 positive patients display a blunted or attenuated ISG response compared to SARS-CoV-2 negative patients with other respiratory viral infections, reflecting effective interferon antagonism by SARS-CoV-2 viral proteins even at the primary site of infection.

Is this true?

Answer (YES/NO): NO